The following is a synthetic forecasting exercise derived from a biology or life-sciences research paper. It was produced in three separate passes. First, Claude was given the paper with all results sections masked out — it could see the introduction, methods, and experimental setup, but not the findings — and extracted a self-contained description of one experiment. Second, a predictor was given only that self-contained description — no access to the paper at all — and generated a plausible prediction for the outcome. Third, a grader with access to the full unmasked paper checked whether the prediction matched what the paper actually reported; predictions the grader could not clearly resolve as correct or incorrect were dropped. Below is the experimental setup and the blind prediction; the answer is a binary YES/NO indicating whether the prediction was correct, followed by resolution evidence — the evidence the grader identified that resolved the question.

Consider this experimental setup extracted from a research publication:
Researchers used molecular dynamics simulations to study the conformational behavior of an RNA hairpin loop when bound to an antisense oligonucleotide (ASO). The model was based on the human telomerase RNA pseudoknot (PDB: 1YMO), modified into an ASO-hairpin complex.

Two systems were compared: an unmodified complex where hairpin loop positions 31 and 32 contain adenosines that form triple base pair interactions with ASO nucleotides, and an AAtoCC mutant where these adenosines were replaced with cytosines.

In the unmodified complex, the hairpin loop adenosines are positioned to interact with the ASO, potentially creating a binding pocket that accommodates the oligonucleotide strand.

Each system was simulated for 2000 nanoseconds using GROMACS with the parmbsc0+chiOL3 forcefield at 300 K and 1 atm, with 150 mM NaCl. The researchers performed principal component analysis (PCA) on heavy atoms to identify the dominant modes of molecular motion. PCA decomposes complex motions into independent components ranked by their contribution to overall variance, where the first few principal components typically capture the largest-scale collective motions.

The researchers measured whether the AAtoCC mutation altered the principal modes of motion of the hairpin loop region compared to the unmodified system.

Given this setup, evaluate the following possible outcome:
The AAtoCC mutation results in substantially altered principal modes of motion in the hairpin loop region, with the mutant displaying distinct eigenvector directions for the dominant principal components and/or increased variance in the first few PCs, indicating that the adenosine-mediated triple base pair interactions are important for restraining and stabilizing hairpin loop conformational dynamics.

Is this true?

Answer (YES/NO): YES